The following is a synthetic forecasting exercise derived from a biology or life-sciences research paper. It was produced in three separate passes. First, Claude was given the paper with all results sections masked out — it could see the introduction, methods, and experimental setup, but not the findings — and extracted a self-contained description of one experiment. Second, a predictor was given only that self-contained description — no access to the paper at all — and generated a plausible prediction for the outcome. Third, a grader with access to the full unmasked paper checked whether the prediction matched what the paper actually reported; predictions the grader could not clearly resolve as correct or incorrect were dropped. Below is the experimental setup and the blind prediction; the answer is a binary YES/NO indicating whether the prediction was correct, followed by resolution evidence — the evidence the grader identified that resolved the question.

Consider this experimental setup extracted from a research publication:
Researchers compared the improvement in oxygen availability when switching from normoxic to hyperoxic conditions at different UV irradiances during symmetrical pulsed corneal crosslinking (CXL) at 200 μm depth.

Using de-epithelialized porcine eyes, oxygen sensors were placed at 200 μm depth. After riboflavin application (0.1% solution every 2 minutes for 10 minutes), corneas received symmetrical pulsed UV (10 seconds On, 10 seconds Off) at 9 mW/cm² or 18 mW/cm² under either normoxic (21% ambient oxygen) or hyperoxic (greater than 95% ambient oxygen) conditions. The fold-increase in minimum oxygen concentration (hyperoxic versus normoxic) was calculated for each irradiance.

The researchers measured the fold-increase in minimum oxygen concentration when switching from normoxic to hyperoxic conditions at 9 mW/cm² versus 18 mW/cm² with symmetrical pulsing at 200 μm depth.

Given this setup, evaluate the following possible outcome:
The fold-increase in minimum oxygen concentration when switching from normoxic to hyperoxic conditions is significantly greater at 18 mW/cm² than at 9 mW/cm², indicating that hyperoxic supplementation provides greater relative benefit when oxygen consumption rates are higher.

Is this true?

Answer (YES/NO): NO